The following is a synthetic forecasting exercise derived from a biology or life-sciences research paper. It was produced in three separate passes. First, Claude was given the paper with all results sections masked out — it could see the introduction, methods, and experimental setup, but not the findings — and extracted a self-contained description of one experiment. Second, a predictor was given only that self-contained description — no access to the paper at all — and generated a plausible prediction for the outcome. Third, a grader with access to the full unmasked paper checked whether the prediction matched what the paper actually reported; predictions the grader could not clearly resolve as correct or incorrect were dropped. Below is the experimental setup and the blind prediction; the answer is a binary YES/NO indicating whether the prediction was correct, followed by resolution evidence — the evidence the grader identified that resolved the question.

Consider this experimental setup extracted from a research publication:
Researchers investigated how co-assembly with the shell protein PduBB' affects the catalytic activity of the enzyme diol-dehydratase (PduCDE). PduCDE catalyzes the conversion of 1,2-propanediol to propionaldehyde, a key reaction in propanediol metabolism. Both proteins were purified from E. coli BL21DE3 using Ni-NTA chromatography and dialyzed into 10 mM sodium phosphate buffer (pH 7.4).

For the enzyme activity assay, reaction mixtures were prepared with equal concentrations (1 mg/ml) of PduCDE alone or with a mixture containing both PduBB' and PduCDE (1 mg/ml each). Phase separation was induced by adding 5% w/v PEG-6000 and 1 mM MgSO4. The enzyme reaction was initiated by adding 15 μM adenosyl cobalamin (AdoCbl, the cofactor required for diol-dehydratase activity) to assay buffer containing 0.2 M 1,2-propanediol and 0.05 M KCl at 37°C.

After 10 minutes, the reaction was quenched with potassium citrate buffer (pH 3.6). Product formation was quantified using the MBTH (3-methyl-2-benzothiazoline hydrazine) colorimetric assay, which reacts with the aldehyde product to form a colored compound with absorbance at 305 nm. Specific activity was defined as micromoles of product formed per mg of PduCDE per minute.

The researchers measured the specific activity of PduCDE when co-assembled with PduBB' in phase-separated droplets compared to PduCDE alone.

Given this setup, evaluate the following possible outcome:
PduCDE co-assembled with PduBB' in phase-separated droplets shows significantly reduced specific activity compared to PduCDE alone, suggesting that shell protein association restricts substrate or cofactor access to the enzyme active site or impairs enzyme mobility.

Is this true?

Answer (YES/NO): NO